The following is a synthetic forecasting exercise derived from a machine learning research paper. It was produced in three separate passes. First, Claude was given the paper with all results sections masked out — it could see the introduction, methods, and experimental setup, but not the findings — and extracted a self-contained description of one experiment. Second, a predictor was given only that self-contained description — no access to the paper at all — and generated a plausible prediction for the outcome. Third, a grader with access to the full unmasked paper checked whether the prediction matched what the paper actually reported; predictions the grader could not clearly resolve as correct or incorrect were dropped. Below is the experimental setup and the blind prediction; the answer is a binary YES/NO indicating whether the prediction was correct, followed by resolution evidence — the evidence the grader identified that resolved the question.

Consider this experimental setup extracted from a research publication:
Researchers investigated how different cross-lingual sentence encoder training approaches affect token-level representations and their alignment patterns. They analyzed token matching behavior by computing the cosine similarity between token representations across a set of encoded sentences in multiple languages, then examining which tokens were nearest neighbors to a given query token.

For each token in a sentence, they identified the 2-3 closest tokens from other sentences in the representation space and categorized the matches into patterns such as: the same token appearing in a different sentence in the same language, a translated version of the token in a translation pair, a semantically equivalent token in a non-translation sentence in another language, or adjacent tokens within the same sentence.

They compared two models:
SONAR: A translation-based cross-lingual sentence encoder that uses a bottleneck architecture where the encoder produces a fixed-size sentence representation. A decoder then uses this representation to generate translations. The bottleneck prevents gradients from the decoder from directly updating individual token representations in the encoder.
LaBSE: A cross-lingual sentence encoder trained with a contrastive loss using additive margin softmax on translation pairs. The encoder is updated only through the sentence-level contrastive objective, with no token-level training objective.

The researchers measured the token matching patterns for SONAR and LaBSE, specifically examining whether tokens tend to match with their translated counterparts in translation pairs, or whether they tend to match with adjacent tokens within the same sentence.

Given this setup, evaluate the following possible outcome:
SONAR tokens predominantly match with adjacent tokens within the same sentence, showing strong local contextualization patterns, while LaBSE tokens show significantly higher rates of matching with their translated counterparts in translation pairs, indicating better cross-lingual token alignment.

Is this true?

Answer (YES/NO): NO